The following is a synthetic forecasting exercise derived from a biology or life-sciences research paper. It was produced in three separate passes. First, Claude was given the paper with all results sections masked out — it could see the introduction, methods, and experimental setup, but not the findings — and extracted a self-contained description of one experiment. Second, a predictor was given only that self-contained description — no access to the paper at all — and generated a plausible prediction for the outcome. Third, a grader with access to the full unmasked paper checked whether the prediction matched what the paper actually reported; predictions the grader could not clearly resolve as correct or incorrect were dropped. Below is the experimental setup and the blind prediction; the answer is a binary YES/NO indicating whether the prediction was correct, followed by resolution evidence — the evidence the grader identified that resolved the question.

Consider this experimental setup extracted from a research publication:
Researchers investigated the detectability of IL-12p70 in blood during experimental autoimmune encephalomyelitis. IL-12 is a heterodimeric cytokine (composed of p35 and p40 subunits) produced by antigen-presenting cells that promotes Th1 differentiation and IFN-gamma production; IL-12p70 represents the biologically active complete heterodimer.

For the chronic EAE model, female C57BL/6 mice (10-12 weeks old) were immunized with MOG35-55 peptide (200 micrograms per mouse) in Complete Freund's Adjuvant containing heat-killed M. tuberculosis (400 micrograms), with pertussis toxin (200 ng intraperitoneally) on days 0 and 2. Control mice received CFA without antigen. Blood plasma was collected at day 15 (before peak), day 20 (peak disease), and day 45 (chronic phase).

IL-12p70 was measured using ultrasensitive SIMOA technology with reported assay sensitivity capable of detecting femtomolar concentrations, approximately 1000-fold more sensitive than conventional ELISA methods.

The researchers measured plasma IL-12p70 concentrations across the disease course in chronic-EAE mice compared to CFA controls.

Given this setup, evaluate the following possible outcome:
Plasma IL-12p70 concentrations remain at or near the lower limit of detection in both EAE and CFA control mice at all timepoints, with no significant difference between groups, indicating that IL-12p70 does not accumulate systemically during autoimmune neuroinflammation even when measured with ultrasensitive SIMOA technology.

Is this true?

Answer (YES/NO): YES